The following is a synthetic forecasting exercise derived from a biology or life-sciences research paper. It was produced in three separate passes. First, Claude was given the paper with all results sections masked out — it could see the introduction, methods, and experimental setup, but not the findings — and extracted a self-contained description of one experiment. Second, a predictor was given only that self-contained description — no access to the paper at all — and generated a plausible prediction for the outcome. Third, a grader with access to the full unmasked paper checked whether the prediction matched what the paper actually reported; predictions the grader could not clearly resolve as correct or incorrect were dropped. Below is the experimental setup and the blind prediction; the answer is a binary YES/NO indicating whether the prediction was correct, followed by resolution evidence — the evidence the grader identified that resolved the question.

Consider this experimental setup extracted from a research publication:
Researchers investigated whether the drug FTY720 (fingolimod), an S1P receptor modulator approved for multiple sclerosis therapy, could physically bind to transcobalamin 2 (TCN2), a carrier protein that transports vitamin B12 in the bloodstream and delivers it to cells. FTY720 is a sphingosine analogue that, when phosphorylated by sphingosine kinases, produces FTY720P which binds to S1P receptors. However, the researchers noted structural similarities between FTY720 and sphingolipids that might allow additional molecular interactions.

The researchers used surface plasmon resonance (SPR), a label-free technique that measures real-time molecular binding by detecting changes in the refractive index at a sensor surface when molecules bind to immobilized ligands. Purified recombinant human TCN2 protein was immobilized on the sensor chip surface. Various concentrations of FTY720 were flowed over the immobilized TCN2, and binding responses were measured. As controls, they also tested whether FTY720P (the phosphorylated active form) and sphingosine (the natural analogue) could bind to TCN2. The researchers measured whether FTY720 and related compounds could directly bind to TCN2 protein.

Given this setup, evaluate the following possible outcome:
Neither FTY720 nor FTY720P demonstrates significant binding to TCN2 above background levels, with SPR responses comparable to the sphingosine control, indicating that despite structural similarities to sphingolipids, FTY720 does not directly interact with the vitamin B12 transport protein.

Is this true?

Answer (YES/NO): NO